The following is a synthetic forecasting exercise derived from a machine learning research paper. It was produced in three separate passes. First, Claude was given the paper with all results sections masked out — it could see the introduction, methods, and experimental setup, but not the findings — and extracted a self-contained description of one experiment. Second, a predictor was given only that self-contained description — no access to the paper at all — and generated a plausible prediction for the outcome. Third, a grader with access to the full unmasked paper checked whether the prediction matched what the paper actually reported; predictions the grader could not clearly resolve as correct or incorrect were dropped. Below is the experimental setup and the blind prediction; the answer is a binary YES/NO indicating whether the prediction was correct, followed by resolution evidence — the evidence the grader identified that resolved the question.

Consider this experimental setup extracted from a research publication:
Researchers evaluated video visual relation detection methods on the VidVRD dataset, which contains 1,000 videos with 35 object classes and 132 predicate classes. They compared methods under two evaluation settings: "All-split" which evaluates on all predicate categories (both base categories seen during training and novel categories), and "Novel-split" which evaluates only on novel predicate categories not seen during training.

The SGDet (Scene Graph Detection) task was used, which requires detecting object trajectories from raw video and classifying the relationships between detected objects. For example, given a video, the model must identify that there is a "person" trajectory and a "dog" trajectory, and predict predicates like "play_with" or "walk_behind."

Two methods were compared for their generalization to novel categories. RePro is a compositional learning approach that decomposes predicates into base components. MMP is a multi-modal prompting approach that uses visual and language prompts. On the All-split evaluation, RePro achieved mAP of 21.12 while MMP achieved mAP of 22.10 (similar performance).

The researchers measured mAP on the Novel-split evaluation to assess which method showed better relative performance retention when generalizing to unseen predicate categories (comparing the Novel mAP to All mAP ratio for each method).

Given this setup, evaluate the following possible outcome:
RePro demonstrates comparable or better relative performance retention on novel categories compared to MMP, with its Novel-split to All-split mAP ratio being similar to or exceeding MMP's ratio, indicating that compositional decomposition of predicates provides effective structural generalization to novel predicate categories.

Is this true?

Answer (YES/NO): NO